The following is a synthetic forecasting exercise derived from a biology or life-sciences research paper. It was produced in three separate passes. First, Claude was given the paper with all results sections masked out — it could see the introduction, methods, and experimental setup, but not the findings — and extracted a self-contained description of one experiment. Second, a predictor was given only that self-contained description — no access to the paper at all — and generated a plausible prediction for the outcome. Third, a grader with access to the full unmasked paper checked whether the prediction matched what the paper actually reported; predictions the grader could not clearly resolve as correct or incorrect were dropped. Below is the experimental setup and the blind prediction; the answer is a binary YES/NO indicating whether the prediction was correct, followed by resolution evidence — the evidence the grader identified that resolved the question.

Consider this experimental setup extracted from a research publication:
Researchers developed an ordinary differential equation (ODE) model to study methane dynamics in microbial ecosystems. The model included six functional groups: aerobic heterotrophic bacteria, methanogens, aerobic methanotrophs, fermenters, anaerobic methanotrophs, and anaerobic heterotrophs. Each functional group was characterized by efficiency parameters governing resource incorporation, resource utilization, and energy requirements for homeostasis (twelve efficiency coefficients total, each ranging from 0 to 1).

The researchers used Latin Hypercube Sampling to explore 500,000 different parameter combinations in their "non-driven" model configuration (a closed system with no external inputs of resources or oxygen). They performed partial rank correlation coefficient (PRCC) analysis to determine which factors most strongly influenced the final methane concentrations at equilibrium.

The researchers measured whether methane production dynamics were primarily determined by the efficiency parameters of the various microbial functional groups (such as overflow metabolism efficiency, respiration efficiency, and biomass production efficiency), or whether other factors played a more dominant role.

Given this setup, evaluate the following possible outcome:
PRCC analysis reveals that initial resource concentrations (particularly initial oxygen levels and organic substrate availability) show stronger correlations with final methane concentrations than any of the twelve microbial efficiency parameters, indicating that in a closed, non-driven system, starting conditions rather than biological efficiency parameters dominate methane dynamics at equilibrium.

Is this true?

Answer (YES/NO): NO